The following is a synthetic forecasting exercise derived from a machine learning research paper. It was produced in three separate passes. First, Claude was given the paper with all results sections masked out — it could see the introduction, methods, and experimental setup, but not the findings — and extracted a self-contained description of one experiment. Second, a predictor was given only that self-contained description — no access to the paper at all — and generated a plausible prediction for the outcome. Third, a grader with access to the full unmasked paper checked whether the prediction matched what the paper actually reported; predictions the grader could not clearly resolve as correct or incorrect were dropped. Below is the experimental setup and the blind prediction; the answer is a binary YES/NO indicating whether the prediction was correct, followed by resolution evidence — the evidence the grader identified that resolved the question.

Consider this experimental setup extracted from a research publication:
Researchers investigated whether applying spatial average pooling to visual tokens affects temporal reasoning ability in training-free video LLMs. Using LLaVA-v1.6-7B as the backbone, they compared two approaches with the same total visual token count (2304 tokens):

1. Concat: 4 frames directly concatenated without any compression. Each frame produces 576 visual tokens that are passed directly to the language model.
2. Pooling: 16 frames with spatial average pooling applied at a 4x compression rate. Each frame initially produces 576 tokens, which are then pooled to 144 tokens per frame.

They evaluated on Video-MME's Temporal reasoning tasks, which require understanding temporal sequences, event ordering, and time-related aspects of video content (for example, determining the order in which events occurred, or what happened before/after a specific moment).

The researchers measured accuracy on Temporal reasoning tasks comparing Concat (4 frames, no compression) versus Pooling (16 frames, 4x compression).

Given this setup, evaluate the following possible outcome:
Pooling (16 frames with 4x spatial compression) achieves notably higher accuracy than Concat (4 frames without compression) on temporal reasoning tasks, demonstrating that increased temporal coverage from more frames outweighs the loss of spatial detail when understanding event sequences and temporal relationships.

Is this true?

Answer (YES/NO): NO